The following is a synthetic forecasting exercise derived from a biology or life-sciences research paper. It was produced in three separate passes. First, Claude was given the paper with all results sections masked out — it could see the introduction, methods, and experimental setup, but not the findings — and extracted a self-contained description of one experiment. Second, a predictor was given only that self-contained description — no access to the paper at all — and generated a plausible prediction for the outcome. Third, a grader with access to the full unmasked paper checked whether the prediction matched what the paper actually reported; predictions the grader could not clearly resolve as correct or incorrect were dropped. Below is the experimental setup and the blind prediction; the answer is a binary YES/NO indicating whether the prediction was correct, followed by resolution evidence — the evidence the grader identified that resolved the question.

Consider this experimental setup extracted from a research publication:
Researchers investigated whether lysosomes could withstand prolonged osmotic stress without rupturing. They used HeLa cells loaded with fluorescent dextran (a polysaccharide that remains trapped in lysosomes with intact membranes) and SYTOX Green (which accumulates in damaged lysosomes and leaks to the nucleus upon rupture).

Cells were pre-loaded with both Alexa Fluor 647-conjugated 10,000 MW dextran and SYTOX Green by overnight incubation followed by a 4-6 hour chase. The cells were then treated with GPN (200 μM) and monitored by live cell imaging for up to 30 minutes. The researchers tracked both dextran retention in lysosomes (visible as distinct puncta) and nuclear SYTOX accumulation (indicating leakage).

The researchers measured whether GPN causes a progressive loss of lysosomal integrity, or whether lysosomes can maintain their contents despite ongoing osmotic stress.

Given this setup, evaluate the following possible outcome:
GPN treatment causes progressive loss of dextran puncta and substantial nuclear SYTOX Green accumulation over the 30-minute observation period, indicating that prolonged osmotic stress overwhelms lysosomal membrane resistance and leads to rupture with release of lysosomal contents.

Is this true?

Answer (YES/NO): NO